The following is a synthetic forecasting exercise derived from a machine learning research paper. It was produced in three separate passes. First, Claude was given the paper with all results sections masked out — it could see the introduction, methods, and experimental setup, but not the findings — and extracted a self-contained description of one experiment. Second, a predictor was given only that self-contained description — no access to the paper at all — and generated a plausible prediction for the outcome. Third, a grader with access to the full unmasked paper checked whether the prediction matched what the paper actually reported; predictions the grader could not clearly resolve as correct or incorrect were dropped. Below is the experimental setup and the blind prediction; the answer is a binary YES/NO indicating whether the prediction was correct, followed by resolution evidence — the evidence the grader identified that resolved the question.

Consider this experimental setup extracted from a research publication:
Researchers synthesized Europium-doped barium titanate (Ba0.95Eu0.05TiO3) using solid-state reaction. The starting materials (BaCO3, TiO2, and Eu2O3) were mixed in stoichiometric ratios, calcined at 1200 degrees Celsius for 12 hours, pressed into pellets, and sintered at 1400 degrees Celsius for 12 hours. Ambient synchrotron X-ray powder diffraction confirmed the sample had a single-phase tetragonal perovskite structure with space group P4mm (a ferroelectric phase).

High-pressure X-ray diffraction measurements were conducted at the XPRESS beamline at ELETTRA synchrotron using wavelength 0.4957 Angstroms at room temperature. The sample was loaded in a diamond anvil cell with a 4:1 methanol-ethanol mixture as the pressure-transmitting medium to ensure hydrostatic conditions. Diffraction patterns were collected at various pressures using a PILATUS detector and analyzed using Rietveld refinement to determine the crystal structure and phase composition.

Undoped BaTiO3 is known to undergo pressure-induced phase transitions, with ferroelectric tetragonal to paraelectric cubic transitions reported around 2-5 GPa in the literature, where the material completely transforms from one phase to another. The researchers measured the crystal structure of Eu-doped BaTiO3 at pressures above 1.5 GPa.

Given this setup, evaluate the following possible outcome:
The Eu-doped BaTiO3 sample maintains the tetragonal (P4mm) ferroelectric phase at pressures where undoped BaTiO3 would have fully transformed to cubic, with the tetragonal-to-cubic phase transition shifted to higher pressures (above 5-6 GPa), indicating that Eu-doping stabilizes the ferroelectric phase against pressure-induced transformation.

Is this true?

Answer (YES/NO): NO